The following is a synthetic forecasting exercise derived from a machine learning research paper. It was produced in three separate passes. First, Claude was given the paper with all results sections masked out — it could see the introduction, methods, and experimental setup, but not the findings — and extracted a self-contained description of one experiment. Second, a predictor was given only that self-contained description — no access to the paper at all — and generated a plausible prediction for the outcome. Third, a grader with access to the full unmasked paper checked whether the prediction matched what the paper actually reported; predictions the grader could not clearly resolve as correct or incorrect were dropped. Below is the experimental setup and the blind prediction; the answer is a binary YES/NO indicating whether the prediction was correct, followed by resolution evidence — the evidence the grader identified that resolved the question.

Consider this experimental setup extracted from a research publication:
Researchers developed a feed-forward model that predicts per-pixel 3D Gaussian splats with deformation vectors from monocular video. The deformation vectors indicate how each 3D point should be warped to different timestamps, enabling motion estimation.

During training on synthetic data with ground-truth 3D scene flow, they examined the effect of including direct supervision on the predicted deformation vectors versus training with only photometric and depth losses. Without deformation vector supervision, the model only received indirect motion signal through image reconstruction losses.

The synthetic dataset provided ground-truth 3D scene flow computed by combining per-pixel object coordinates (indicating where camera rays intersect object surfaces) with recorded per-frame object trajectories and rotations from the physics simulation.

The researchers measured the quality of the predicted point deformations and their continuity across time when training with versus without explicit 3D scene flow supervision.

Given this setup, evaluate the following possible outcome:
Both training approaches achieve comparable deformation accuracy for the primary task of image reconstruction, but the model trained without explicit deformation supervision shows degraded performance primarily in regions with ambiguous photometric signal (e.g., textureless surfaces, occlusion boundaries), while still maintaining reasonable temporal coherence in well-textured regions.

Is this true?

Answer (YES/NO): NO